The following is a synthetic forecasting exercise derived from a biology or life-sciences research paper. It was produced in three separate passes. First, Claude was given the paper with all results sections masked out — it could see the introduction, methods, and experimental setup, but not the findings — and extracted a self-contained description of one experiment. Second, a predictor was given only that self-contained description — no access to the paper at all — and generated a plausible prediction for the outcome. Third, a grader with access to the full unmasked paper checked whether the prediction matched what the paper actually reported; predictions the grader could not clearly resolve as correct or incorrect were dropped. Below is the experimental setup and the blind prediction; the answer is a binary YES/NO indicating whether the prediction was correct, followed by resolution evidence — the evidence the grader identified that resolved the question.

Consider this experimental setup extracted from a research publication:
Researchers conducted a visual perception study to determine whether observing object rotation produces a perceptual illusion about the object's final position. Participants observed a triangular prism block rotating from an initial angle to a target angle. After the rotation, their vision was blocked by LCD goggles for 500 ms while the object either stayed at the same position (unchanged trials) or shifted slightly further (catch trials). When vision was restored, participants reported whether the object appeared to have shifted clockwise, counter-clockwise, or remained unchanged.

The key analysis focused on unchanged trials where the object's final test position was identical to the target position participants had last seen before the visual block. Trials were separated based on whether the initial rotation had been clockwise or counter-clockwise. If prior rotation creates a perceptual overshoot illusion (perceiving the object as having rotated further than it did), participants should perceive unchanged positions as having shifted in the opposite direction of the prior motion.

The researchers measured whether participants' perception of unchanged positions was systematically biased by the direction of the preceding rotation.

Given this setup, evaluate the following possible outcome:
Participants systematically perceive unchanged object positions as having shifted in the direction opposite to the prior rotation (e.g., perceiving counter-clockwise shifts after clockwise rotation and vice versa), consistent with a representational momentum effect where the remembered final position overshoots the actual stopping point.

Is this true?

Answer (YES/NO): NO